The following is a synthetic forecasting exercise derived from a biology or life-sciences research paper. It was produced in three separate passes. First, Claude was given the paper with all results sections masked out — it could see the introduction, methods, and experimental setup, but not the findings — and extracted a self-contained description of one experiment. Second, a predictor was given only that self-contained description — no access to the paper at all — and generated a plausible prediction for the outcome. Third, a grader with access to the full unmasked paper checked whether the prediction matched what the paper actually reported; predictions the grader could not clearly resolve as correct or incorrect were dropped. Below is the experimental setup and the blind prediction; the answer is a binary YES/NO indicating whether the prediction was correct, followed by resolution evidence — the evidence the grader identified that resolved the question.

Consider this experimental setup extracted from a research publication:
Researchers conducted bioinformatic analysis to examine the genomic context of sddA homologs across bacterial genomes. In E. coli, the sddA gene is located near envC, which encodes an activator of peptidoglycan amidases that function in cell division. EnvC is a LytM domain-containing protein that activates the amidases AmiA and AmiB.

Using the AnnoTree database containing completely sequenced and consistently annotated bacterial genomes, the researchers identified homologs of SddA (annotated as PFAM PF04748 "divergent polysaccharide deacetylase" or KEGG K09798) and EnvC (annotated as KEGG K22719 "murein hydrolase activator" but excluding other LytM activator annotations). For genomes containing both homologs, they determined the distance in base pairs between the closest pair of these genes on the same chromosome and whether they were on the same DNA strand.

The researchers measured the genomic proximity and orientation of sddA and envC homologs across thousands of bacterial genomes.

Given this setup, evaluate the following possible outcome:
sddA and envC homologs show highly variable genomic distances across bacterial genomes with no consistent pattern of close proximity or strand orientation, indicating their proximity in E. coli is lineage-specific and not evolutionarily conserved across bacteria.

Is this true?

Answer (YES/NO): NO